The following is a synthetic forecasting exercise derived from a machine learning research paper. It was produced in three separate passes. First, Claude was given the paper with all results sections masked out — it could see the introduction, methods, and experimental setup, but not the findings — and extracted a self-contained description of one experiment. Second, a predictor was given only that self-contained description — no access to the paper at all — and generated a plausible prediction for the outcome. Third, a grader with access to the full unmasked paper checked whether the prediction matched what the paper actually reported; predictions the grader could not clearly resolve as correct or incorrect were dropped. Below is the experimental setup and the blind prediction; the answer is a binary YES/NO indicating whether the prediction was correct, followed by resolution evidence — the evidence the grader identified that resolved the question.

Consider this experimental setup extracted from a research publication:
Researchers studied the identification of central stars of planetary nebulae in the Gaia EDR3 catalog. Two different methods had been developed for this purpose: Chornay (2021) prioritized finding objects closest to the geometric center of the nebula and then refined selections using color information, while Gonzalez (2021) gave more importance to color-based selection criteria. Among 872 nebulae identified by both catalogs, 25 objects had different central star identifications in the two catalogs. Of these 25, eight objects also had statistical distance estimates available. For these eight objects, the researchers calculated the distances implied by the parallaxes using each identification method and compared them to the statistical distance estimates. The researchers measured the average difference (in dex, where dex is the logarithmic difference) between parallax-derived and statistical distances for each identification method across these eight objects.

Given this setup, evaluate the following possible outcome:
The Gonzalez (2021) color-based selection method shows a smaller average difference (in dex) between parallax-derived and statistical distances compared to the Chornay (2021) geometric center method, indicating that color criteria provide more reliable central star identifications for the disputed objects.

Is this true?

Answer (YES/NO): NO